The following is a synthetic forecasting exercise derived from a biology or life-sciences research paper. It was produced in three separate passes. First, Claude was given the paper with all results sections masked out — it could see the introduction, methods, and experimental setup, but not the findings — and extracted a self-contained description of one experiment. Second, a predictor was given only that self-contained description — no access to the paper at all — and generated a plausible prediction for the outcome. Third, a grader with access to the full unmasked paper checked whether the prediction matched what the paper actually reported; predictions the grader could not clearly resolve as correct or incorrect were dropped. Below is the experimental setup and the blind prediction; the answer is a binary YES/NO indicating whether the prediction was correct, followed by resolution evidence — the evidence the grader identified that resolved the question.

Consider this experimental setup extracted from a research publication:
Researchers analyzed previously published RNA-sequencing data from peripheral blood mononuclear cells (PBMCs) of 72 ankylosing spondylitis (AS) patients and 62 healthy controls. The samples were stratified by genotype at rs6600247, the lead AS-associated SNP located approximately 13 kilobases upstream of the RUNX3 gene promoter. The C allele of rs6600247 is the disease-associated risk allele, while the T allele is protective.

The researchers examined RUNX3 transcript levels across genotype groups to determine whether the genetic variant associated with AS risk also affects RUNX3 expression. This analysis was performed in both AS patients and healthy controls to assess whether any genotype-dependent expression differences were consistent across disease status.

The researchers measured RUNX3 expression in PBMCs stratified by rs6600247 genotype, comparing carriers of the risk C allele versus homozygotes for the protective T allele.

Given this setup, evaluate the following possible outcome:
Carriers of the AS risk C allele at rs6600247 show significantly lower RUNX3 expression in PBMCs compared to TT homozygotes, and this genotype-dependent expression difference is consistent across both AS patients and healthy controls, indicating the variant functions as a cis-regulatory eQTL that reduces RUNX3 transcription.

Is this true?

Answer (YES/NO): NO